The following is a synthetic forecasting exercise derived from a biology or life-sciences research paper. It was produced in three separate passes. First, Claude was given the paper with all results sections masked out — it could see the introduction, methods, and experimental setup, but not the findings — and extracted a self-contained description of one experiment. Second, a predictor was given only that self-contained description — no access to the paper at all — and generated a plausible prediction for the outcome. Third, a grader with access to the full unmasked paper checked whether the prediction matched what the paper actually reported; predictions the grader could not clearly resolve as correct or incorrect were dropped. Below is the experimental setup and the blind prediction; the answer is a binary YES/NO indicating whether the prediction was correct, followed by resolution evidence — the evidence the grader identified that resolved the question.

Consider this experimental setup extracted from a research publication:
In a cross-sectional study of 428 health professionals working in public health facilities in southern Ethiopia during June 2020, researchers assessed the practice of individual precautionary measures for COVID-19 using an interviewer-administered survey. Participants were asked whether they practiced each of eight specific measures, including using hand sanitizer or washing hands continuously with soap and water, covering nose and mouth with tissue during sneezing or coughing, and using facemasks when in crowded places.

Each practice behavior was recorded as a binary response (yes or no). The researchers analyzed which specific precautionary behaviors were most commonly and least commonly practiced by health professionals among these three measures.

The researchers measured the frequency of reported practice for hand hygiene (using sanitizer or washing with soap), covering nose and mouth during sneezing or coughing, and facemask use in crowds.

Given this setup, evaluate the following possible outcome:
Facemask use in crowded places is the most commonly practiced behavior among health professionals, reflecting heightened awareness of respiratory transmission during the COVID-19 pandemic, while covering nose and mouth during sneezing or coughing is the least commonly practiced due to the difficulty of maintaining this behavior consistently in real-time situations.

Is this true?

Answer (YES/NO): NO